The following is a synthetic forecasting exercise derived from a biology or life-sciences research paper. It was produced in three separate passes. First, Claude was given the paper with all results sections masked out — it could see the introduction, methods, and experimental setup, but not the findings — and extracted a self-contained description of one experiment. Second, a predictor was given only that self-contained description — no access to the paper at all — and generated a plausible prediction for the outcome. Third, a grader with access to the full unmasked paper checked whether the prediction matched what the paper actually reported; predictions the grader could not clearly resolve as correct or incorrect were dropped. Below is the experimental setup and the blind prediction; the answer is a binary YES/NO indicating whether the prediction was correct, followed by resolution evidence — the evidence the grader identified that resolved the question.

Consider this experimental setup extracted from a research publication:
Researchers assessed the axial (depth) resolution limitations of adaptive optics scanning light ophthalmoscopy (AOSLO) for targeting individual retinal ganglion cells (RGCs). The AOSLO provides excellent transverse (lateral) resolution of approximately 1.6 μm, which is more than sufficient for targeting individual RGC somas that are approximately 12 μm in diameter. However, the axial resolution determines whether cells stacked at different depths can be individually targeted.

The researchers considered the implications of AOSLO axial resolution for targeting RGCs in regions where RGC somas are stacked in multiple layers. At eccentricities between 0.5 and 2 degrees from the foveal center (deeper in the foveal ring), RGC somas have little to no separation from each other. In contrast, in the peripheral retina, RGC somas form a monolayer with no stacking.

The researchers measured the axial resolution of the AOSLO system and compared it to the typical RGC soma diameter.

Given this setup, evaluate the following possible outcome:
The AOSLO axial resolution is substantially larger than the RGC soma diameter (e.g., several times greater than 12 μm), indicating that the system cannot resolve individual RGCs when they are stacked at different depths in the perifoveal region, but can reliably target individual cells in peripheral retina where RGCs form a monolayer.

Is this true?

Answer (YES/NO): NO